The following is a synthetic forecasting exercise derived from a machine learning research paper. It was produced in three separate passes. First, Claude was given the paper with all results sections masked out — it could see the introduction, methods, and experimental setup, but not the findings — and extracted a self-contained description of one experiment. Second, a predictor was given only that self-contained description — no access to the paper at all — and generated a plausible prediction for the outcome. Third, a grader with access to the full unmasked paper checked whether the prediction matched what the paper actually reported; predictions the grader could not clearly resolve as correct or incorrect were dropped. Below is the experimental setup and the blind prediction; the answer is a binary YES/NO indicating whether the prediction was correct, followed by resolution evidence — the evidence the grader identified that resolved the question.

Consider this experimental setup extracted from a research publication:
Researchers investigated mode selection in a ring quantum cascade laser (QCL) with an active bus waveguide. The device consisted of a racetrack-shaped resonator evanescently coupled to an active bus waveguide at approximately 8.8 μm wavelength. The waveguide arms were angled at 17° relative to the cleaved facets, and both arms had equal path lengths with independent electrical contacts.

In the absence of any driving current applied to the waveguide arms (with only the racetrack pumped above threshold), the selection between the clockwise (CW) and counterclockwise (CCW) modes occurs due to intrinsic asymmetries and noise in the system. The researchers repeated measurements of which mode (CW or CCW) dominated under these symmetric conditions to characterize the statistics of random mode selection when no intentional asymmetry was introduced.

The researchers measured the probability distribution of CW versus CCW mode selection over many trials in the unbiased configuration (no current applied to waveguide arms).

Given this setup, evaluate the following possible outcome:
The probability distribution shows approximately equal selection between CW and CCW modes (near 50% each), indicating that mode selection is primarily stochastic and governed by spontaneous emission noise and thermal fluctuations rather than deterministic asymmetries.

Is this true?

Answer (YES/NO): YES